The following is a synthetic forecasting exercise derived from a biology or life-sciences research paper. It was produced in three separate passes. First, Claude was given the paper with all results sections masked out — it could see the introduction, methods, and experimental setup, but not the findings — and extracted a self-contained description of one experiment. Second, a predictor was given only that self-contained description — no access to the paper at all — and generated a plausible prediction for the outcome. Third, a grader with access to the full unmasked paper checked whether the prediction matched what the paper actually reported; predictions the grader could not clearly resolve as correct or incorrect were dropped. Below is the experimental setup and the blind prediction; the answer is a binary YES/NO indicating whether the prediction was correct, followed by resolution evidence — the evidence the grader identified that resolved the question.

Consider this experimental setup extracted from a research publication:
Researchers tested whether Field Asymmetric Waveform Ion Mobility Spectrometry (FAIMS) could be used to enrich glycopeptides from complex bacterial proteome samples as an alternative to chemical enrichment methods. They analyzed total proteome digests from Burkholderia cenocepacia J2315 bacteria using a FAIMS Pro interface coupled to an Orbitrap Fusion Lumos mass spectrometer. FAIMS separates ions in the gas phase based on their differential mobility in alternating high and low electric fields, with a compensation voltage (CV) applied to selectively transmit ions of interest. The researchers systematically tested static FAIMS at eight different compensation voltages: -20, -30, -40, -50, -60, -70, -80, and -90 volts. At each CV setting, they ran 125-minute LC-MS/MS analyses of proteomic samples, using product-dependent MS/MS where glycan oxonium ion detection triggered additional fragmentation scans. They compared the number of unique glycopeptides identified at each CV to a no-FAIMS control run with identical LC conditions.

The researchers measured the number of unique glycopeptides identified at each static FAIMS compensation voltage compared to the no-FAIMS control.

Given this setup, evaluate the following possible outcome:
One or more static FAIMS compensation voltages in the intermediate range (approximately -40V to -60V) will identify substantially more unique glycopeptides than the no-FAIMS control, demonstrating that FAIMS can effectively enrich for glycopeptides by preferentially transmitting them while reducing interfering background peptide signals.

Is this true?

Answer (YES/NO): NO